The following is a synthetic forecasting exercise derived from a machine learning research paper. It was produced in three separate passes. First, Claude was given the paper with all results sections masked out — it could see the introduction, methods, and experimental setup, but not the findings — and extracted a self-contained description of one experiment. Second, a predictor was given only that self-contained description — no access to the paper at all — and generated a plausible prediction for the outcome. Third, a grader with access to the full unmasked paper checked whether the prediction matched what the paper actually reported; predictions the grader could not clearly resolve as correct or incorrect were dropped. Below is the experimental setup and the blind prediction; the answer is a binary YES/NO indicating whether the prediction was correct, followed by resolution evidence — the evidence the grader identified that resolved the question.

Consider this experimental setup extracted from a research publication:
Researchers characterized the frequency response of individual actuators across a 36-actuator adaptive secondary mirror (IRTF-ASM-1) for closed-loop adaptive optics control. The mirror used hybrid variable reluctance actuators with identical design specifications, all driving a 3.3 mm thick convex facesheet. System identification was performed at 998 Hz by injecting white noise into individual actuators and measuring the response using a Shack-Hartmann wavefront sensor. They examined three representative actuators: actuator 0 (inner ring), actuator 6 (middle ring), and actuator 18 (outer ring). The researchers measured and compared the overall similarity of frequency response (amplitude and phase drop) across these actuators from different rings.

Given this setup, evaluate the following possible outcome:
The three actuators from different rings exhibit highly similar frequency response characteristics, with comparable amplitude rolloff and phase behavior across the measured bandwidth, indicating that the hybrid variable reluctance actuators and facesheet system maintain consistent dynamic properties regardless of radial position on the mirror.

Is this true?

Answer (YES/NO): YES